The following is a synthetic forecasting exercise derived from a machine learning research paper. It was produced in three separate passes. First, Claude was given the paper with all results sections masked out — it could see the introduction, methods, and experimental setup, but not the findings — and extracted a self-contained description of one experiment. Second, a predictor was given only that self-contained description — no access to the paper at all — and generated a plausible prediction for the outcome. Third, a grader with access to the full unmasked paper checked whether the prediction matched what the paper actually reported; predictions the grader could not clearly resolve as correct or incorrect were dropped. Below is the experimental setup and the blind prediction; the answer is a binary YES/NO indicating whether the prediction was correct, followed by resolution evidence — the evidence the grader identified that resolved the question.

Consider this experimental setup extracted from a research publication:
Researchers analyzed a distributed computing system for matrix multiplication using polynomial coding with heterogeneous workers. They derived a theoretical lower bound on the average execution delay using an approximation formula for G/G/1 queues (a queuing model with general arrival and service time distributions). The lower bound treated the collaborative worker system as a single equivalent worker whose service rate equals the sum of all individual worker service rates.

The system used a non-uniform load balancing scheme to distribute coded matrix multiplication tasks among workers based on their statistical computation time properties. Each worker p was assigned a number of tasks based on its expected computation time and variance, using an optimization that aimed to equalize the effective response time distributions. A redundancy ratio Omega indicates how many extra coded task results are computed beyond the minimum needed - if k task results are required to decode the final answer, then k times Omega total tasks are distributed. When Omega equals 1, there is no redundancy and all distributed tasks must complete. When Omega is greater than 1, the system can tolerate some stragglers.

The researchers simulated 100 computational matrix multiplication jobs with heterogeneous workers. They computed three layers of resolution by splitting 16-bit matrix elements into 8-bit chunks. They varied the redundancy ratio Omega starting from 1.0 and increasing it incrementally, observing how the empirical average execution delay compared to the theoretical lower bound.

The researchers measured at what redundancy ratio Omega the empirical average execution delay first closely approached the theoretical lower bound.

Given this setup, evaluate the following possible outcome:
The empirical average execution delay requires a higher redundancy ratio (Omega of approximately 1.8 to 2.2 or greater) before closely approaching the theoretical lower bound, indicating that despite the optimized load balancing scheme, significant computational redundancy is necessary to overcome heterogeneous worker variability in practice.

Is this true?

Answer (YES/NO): NO